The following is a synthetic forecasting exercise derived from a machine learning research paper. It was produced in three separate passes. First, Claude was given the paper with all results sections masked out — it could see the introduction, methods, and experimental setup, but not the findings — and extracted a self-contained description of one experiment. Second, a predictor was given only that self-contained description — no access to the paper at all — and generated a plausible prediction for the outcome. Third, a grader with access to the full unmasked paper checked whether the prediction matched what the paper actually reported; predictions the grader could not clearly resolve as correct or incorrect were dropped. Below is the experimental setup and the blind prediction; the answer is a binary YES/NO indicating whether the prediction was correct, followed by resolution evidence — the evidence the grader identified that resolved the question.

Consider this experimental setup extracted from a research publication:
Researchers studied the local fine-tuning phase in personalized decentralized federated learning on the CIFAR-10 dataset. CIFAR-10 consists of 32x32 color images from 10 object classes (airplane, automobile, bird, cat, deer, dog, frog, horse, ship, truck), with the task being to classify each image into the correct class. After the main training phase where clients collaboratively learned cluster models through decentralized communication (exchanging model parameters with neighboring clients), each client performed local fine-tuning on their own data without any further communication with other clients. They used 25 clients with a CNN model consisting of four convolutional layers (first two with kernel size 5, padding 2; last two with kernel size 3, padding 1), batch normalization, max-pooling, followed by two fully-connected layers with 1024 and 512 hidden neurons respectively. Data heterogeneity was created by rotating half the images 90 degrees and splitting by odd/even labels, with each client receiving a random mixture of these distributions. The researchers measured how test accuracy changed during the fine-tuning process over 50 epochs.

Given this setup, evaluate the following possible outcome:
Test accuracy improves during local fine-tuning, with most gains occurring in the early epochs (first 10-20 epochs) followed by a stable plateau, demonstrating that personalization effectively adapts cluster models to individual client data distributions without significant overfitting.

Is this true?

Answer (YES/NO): NO